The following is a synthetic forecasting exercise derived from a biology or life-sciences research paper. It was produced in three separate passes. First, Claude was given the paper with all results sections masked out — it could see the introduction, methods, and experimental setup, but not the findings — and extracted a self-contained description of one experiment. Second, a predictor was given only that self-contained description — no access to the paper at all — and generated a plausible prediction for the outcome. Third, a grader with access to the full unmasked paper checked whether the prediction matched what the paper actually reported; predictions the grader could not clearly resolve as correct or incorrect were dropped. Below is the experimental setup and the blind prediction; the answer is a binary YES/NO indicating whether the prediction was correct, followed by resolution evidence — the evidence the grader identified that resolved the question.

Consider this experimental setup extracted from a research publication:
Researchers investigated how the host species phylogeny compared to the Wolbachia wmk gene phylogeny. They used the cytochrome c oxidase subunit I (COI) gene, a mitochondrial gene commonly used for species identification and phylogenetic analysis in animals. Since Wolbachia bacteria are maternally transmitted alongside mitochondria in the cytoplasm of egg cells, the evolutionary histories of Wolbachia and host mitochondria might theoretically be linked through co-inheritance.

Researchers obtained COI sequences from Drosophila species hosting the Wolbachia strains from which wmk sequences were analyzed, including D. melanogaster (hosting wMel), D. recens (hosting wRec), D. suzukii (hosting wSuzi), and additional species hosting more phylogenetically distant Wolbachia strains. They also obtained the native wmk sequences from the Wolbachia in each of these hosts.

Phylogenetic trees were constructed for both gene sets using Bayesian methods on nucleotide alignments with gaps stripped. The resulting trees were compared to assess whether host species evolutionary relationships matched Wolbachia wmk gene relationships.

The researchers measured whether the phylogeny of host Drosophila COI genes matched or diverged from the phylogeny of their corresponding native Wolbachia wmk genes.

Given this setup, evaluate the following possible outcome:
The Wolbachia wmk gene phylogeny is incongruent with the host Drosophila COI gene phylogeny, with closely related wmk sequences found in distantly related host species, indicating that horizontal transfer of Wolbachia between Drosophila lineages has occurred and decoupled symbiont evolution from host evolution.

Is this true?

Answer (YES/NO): NO